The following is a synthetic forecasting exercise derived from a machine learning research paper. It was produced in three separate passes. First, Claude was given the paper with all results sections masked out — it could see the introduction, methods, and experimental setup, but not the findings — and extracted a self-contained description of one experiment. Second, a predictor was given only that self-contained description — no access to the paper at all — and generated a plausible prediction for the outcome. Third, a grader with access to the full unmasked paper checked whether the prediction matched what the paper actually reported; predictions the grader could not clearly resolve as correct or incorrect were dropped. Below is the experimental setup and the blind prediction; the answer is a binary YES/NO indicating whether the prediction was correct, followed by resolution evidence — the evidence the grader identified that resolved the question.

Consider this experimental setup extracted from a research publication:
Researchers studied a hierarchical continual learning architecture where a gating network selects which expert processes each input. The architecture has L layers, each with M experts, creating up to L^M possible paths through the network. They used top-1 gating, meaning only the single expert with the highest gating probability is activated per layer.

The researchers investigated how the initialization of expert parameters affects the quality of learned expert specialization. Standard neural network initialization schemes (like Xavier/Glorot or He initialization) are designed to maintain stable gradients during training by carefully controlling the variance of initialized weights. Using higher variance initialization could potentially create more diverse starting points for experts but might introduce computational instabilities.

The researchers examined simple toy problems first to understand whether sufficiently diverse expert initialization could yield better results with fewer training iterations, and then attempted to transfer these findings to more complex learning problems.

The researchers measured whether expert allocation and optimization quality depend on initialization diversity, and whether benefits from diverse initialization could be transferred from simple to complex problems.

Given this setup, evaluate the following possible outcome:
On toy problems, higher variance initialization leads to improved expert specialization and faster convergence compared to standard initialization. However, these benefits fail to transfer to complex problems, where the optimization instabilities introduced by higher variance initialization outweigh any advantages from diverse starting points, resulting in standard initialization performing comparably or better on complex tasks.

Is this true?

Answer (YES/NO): YES